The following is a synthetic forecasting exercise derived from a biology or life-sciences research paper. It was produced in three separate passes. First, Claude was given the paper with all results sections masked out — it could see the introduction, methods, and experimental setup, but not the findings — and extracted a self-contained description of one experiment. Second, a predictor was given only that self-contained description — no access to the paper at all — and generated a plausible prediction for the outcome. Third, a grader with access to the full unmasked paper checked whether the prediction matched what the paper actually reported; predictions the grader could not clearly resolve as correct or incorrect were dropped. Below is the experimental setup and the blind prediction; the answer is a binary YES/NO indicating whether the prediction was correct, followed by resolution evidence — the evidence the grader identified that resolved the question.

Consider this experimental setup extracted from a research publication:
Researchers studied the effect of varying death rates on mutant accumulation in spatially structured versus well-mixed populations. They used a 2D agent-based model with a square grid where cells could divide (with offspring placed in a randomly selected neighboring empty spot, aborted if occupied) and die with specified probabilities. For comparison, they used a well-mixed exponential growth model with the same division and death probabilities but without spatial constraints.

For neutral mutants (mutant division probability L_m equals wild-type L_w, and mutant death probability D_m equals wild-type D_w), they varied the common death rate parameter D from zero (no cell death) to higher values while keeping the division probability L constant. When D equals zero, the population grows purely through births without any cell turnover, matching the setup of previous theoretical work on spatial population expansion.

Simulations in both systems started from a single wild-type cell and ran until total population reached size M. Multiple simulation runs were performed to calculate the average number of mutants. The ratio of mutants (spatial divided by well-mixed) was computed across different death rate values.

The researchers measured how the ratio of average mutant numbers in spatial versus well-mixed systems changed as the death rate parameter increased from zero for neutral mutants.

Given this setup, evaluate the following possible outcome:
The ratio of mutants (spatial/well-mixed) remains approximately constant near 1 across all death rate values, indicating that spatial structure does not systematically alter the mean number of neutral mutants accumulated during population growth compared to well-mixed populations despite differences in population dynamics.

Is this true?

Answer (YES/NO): NO